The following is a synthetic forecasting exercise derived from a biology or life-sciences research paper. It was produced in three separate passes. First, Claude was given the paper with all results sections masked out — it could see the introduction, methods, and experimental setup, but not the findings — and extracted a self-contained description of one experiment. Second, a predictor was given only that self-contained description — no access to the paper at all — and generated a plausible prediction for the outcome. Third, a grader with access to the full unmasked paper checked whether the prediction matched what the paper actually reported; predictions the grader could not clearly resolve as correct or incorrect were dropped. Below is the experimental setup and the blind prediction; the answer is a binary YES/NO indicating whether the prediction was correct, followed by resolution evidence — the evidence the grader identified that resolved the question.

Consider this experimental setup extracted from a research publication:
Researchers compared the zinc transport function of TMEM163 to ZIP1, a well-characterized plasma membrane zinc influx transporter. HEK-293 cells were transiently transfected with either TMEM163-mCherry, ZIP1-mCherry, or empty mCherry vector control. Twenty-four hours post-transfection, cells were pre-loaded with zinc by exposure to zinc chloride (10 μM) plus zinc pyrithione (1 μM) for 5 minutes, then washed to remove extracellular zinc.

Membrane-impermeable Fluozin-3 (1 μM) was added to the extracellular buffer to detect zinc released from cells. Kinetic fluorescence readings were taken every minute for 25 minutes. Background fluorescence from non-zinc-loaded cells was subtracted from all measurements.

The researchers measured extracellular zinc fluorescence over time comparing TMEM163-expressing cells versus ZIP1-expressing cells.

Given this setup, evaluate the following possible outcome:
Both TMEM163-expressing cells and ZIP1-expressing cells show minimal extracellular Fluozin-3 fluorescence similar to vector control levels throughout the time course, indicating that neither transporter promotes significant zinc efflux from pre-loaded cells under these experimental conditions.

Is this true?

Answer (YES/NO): NO